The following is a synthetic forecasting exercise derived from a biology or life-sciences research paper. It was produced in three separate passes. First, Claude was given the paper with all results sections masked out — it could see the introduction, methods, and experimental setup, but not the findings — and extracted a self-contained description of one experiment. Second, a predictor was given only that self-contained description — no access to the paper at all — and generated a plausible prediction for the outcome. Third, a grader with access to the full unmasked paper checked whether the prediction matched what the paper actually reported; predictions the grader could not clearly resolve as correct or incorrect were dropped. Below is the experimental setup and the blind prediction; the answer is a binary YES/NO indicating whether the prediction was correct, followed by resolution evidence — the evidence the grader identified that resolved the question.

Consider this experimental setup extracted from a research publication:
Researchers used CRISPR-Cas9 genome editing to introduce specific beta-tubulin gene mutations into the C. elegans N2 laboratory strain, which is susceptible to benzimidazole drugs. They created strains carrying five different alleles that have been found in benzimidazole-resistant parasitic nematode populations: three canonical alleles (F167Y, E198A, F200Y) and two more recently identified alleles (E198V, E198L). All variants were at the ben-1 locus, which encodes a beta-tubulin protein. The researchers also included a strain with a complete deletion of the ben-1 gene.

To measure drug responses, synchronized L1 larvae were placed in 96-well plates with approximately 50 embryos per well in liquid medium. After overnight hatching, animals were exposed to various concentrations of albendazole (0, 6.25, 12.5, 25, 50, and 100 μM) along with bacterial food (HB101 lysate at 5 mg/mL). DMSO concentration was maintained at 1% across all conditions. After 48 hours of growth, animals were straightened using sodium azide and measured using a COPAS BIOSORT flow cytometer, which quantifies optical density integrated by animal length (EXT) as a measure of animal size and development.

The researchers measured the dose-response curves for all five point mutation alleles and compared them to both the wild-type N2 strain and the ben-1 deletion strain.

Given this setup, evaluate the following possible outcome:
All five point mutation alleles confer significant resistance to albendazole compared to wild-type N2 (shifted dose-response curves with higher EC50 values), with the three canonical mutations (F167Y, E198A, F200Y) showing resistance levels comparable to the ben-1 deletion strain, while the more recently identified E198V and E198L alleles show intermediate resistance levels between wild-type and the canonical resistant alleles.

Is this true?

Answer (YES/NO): NO